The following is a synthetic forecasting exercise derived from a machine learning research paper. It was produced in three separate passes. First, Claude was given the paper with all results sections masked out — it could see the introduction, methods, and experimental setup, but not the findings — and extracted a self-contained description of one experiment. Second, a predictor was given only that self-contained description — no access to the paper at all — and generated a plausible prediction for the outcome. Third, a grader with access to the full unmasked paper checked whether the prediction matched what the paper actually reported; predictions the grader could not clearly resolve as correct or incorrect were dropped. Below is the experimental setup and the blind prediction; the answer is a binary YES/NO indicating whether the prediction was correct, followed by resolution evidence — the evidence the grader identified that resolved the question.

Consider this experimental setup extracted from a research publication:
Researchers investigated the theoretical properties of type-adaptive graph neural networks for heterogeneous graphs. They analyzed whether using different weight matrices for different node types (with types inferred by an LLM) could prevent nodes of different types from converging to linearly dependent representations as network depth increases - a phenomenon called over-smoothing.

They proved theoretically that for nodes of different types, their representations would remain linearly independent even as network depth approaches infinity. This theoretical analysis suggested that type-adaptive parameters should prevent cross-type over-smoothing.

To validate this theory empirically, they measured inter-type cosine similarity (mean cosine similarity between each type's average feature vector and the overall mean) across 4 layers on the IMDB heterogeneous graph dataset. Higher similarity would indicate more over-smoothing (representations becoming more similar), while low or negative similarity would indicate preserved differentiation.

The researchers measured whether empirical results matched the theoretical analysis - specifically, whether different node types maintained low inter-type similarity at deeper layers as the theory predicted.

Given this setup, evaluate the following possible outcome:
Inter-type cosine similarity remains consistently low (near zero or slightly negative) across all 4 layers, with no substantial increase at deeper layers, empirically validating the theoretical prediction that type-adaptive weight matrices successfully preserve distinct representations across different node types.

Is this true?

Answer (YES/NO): NO